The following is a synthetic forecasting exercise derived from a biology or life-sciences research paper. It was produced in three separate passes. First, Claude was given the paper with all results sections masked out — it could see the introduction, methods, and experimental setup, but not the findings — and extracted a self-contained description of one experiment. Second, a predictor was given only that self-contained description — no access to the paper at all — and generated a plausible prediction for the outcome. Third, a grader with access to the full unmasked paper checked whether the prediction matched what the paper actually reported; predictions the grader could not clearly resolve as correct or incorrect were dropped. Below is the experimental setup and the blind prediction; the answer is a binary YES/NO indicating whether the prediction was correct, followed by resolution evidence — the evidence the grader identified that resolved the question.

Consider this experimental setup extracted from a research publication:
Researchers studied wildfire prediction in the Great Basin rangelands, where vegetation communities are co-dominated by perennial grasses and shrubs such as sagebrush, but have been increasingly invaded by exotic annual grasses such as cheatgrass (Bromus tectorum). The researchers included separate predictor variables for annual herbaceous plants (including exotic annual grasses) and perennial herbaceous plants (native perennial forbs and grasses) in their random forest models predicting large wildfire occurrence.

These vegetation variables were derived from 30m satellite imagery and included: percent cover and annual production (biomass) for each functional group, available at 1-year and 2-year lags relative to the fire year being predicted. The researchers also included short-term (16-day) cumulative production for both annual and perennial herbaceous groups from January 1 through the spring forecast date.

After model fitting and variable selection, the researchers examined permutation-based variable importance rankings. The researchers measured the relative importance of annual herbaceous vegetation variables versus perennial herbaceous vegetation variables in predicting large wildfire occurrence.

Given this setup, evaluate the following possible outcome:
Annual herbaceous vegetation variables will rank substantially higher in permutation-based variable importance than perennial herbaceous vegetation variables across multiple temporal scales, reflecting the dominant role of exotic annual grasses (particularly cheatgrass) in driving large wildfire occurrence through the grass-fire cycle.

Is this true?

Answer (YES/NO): NO